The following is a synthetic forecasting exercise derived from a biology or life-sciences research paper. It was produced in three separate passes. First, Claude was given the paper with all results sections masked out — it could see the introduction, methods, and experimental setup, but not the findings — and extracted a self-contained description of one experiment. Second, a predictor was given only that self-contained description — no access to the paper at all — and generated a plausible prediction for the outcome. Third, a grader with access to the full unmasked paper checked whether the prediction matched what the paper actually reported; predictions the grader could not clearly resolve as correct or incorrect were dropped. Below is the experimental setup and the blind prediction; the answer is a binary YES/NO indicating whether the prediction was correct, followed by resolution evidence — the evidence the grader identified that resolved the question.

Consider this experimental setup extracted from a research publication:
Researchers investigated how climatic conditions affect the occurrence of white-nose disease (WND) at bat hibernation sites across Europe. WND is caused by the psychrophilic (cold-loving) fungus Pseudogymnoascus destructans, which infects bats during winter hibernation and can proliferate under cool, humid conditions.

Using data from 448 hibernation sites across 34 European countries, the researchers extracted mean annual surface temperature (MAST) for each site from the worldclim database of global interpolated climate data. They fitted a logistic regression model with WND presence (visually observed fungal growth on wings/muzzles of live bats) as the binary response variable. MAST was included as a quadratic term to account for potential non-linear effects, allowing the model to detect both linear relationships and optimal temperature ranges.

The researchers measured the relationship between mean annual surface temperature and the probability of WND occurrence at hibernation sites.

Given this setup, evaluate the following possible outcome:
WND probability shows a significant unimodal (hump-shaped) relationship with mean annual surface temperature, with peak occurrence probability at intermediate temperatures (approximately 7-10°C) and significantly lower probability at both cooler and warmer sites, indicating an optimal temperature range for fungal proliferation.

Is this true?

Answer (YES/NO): YES